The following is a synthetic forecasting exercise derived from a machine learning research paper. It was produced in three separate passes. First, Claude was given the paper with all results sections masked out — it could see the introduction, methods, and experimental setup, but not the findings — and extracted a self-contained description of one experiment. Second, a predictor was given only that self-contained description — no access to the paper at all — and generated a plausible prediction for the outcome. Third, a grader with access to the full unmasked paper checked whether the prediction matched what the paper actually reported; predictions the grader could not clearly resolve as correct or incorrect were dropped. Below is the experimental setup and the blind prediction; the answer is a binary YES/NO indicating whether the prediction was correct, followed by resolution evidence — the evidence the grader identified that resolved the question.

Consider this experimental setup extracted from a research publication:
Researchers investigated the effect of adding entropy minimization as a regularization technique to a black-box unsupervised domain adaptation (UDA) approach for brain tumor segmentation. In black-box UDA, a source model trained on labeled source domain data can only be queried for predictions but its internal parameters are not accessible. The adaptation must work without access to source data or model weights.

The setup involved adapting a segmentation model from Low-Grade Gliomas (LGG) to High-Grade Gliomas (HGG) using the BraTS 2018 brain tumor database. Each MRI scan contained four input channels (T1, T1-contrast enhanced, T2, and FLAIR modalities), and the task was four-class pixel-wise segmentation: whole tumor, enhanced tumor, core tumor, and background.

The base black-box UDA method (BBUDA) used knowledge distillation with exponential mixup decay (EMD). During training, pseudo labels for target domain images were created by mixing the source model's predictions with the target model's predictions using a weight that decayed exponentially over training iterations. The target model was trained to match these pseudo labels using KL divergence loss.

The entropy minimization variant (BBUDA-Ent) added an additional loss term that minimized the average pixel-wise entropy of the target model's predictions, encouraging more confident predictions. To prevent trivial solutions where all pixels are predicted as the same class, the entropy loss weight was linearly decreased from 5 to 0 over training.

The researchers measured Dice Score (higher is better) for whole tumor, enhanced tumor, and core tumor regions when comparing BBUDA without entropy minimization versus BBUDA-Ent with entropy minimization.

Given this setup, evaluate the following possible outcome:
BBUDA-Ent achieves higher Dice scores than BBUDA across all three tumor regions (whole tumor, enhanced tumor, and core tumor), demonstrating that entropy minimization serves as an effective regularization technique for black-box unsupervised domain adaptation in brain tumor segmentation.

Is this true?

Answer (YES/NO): NO